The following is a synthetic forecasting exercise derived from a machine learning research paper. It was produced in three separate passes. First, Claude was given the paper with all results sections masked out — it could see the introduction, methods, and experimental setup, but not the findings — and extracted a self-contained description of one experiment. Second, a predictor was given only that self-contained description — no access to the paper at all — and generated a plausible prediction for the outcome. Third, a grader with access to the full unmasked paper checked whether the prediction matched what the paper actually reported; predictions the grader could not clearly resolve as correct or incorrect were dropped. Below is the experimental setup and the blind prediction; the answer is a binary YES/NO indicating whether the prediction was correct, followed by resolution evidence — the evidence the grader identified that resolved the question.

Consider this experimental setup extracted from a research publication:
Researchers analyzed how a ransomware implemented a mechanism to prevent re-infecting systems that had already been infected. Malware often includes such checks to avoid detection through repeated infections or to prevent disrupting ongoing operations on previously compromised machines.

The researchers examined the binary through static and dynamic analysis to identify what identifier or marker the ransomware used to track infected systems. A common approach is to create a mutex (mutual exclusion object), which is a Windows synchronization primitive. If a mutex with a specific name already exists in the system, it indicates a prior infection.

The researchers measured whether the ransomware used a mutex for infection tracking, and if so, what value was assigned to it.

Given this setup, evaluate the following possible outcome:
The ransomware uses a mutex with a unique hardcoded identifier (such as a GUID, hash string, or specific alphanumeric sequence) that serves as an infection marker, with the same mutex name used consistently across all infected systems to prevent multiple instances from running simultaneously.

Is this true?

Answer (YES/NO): YES